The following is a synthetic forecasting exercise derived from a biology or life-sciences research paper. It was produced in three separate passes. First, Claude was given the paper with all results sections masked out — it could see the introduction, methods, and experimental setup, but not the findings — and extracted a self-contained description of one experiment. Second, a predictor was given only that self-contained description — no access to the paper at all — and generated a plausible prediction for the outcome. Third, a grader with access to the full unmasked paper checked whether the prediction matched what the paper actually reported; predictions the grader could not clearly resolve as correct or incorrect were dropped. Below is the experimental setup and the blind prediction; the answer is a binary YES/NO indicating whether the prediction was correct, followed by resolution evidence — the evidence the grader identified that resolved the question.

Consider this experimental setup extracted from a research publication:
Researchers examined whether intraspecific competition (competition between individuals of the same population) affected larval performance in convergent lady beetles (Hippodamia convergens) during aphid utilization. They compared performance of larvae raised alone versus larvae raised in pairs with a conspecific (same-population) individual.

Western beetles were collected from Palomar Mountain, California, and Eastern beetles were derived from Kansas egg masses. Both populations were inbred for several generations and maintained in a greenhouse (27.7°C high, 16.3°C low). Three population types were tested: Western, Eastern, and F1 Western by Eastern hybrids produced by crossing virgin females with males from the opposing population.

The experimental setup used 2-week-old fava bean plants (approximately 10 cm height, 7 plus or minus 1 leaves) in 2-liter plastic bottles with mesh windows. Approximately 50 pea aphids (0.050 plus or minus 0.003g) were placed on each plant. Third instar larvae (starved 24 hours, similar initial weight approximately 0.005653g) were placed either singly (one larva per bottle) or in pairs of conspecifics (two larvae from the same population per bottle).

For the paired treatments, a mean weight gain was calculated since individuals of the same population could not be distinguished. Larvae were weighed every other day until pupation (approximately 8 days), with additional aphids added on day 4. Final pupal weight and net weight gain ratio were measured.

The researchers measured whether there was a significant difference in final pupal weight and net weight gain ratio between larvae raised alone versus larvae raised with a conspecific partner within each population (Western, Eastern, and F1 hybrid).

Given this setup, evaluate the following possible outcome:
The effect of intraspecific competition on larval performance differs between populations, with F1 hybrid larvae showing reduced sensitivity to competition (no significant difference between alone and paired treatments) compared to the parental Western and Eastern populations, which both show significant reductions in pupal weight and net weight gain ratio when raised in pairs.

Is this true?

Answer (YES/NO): NO